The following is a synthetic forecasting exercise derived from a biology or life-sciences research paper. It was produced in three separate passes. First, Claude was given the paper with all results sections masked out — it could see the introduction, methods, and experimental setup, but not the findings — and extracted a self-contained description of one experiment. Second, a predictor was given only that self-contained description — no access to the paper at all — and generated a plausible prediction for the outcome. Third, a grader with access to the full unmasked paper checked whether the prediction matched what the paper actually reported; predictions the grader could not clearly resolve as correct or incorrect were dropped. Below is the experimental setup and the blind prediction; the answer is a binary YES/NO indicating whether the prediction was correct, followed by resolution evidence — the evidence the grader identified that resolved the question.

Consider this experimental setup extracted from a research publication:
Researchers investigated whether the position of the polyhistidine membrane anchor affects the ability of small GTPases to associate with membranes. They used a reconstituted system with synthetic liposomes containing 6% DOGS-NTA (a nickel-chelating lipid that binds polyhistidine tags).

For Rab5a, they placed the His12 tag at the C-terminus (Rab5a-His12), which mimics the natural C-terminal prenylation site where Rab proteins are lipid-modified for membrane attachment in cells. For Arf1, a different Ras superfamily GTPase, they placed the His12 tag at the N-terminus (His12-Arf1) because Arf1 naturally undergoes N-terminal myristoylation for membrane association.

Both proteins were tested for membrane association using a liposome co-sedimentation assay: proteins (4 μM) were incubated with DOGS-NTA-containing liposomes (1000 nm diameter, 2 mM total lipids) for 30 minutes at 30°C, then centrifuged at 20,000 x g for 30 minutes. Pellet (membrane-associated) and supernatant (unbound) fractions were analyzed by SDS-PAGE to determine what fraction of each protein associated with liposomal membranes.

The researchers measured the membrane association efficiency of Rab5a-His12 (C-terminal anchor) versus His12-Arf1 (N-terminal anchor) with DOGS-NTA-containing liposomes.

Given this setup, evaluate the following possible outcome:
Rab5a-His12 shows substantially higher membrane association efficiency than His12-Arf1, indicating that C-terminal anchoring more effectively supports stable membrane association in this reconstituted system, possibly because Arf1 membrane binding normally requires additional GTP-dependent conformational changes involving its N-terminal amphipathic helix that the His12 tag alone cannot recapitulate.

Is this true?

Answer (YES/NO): NO